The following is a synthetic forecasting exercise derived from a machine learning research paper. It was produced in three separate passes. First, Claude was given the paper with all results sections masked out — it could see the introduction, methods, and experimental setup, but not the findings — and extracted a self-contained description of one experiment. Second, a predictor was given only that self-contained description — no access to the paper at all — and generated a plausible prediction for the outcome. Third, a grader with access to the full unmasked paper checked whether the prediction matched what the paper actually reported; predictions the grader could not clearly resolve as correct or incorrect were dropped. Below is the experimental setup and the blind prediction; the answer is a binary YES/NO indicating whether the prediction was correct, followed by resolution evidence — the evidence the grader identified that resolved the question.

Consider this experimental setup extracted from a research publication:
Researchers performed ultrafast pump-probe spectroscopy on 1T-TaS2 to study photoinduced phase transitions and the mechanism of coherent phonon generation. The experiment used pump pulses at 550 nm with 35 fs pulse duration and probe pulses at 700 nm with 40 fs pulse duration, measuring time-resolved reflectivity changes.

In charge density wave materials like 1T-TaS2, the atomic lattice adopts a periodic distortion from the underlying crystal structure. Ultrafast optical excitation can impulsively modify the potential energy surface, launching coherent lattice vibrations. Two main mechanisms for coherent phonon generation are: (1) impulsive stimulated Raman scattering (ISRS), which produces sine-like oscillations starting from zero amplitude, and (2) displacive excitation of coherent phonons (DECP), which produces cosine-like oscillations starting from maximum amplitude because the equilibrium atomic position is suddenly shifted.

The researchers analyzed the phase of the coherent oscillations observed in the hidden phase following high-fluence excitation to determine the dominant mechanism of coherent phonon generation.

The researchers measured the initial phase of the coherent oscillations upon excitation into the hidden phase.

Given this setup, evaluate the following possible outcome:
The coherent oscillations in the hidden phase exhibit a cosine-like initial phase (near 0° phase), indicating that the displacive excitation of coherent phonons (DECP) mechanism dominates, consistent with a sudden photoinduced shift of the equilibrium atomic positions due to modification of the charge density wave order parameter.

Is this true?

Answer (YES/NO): YES